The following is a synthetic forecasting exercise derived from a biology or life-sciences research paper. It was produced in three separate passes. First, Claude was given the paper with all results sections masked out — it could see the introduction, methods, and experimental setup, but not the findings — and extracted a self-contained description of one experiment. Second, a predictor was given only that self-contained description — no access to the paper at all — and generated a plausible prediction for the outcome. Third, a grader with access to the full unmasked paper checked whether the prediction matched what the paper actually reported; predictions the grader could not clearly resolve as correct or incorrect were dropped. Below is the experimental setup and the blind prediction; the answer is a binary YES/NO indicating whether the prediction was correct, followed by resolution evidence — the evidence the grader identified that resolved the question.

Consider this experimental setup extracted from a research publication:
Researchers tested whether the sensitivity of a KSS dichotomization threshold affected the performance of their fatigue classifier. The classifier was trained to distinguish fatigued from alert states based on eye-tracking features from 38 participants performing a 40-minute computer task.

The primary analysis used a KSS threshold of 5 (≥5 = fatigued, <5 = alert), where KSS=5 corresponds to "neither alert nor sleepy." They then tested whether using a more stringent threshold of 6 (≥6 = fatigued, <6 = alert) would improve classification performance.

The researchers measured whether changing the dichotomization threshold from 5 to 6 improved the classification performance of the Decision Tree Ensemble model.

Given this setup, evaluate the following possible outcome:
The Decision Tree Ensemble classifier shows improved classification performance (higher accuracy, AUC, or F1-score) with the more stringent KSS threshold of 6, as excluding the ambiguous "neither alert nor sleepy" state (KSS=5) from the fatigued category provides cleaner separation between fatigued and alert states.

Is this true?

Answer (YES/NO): NO